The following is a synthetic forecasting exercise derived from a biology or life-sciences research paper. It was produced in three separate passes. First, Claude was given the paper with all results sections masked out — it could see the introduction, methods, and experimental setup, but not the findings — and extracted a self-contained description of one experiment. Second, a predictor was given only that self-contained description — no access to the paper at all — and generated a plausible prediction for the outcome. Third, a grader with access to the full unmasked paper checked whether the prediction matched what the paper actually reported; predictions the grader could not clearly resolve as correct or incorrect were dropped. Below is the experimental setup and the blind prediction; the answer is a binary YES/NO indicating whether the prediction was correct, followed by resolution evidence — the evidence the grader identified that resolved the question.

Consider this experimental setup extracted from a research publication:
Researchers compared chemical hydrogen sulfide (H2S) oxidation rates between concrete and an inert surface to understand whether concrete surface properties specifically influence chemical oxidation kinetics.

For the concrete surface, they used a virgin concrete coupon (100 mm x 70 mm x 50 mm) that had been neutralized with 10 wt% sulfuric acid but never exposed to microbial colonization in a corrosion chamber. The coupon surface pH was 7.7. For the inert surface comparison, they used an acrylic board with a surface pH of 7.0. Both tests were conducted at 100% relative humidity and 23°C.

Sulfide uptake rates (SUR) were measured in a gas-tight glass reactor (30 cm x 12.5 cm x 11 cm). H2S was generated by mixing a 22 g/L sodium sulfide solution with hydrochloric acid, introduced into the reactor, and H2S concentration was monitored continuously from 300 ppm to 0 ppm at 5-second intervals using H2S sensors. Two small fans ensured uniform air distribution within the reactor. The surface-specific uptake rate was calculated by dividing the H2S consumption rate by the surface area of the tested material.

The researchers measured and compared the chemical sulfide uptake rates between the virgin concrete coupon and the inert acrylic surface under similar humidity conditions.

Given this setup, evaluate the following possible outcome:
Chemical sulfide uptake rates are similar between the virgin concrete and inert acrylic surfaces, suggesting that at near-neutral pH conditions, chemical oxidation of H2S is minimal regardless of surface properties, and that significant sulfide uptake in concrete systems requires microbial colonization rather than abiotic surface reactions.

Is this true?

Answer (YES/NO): NO